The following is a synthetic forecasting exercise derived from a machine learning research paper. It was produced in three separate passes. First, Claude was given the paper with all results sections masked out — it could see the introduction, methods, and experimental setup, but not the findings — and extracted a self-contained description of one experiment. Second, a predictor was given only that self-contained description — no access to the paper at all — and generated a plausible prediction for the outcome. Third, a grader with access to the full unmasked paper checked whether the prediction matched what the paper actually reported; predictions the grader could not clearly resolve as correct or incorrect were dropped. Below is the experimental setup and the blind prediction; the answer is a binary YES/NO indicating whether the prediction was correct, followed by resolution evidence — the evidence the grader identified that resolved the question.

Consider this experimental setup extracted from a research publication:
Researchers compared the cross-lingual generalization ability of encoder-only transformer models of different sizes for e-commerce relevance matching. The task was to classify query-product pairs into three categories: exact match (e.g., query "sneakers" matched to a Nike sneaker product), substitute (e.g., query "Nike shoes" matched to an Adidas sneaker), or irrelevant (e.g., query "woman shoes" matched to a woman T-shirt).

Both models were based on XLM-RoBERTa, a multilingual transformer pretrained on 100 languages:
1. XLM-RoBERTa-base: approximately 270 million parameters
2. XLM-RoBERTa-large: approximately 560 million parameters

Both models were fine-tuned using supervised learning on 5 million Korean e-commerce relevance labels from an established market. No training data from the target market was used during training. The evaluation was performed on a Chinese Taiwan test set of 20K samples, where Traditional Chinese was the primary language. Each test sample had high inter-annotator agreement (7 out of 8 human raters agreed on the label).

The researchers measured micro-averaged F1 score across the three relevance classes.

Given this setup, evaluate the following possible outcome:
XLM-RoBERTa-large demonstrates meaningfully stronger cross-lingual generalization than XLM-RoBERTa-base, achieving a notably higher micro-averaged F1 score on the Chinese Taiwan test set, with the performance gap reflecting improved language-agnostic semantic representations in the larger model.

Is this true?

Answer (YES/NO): NO